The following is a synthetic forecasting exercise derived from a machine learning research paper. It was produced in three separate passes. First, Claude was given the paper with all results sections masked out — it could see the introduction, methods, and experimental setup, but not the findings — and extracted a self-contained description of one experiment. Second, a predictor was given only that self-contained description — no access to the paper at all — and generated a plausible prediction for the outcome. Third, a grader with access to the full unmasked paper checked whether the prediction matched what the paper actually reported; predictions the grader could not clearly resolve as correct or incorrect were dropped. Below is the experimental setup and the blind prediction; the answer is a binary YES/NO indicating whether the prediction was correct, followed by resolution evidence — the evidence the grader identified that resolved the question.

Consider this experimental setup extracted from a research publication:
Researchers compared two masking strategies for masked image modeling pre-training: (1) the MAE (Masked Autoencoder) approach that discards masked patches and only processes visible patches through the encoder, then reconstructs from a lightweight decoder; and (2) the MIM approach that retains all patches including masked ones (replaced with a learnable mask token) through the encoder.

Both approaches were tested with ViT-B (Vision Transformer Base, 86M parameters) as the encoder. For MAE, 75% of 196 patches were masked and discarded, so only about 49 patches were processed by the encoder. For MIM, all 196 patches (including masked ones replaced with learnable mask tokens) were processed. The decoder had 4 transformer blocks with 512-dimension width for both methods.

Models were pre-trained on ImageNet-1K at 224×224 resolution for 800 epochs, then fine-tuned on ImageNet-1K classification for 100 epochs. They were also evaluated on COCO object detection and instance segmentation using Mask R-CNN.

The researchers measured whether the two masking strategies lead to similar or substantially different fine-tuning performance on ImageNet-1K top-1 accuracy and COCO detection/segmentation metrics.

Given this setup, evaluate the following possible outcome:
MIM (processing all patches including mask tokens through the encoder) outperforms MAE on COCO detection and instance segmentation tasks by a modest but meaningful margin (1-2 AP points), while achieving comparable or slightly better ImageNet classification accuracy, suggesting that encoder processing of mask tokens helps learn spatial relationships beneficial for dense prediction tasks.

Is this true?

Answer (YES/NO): NO